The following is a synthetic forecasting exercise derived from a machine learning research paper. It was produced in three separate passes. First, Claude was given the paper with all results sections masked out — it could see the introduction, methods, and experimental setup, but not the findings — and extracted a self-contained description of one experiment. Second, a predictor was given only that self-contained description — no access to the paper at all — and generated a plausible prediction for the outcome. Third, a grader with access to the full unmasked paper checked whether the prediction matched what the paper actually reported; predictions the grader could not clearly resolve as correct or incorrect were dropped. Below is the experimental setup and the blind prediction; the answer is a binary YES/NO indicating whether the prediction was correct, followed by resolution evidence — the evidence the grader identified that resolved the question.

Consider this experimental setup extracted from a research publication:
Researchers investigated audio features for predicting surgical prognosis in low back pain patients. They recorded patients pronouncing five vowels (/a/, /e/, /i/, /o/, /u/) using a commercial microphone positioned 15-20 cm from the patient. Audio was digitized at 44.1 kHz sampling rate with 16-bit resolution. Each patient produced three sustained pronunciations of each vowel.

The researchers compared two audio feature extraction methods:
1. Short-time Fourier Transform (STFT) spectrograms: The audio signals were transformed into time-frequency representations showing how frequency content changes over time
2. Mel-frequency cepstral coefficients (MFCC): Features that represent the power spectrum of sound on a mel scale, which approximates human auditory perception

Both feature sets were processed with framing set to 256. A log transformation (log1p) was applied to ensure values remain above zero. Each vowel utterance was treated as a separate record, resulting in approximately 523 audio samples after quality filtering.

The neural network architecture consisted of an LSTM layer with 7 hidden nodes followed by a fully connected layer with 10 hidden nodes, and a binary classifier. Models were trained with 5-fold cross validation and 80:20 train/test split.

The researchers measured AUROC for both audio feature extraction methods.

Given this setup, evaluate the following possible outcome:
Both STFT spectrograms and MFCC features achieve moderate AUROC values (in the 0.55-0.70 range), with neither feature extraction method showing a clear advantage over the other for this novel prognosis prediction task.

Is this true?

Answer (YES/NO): YES